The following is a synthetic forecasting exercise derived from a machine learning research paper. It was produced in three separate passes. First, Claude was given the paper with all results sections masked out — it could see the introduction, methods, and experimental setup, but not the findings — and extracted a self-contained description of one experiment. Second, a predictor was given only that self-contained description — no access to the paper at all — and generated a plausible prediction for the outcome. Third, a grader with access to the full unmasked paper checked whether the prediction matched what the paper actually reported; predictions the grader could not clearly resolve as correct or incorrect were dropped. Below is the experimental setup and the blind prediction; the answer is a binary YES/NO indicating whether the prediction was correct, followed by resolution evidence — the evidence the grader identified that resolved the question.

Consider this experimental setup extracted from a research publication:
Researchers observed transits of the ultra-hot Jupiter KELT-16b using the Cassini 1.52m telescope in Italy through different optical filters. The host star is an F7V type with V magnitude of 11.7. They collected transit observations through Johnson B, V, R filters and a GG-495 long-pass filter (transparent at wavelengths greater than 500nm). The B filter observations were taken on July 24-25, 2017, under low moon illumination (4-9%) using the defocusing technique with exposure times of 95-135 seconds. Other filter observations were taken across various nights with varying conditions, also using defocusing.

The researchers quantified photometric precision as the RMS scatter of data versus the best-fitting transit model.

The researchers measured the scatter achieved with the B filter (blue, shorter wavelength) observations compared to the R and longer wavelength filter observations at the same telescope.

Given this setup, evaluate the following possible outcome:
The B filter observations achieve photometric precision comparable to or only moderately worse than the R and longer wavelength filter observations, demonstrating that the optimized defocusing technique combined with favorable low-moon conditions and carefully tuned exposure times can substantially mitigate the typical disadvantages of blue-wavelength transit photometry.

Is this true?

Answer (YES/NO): YES